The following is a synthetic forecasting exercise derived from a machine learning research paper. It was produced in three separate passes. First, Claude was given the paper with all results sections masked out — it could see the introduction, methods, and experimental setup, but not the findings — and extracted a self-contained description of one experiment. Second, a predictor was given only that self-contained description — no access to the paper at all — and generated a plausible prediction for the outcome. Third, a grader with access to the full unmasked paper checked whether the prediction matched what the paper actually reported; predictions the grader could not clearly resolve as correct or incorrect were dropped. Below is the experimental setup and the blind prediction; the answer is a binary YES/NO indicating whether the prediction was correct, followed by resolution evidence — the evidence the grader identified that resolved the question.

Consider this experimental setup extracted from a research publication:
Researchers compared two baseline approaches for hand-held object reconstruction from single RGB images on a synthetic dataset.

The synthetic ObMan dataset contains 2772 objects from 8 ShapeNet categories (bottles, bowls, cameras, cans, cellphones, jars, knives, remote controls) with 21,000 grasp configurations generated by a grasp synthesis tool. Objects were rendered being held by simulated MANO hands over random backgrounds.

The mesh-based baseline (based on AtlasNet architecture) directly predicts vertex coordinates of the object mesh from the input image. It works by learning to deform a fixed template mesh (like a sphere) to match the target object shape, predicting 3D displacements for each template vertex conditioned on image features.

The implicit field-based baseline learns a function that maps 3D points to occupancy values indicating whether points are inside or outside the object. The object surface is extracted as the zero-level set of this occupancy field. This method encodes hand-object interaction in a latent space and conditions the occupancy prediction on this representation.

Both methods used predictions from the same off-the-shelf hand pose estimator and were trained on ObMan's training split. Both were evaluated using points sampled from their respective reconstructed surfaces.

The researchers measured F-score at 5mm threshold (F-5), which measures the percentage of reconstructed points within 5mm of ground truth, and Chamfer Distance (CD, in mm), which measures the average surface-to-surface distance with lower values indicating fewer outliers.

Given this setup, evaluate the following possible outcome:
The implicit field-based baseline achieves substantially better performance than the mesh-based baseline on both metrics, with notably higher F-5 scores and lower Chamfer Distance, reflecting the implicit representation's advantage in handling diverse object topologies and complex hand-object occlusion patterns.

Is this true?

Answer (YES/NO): NO